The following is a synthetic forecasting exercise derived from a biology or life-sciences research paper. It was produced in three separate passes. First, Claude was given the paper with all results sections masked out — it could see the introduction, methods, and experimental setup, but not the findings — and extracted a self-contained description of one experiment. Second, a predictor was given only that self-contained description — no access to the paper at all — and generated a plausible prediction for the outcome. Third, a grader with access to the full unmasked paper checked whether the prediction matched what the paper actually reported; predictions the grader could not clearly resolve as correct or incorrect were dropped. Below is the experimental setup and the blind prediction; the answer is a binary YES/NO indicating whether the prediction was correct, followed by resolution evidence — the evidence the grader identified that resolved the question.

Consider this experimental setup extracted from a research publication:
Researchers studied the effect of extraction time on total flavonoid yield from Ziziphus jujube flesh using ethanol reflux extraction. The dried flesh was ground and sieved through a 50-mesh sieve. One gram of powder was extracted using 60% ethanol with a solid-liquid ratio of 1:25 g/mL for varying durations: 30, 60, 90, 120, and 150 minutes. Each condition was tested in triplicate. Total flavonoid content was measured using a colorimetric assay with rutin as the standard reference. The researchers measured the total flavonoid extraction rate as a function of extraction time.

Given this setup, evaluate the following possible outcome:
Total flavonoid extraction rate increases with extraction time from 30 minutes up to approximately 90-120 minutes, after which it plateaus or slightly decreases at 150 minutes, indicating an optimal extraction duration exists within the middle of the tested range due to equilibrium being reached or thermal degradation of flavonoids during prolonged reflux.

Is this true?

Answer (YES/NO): NO